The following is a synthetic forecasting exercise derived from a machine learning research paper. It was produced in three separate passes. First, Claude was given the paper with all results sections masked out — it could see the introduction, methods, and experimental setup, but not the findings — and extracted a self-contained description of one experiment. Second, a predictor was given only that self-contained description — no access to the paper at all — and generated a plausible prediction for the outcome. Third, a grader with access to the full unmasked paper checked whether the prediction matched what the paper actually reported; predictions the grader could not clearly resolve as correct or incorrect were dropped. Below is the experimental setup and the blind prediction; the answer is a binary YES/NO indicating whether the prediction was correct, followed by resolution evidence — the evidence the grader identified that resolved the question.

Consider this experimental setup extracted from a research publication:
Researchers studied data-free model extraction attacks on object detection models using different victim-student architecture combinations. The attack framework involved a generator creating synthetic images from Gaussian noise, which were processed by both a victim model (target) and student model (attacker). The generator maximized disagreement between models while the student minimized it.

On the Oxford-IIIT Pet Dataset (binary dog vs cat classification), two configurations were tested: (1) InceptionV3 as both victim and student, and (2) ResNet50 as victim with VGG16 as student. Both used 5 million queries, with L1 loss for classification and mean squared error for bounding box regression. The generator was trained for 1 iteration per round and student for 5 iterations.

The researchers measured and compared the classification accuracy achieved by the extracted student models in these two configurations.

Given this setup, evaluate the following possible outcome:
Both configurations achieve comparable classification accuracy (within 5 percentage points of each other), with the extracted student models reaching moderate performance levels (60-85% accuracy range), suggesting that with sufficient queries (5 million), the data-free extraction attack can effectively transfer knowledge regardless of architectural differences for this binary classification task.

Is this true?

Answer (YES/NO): NO